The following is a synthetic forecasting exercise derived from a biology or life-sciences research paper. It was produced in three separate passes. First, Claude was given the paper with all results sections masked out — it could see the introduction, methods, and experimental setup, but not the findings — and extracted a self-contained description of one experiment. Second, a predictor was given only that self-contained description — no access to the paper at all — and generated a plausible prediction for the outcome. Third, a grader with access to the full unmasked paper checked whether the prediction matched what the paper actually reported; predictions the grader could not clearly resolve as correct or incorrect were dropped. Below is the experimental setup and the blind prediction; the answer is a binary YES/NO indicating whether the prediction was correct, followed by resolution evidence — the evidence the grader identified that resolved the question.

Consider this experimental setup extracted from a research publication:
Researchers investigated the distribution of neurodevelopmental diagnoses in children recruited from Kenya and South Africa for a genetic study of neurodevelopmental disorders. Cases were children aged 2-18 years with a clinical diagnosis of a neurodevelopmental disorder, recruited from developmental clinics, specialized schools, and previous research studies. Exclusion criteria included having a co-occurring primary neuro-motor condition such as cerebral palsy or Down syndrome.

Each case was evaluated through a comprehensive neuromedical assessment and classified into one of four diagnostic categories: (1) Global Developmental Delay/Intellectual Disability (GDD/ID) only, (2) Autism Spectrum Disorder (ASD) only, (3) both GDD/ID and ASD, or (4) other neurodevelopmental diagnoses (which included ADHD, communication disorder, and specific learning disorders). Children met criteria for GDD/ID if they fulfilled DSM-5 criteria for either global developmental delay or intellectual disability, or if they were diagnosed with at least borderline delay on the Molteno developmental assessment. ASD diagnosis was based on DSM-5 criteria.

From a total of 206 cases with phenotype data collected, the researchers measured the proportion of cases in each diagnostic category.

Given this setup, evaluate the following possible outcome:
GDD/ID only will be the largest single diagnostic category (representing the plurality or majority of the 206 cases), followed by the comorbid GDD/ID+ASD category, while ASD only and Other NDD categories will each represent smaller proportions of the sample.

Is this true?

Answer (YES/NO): NO